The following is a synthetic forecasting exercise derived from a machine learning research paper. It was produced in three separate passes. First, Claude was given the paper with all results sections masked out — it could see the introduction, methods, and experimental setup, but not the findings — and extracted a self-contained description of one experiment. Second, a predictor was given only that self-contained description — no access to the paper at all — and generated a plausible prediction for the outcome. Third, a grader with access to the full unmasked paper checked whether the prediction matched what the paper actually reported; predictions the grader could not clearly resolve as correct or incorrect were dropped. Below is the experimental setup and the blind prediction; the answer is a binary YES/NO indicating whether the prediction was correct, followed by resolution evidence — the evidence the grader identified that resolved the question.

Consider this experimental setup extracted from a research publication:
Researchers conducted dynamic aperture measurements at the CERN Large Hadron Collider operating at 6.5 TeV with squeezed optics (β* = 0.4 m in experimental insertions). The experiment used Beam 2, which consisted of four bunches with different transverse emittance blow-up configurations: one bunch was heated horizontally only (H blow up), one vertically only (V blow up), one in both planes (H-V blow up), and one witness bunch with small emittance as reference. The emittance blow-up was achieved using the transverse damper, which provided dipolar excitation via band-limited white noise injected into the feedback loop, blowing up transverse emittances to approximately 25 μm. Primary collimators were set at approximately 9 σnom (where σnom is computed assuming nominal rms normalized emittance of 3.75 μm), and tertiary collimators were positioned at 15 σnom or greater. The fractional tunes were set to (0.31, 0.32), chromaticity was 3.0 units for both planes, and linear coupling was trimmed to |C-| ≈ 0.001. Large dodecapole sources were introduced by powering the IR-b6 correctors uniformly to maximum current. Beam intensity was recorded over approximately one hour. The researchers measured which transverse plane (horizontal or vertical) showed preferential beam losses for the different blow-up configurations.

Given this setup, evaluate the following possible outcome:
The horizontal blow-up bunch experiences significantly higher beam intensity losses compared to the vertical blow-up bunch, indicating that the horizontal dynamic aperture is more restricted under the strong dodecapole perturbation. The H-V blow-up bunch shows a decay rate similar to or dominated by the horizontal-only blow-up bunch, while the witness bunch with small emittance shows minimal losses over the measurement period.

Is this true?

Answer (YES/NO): NO